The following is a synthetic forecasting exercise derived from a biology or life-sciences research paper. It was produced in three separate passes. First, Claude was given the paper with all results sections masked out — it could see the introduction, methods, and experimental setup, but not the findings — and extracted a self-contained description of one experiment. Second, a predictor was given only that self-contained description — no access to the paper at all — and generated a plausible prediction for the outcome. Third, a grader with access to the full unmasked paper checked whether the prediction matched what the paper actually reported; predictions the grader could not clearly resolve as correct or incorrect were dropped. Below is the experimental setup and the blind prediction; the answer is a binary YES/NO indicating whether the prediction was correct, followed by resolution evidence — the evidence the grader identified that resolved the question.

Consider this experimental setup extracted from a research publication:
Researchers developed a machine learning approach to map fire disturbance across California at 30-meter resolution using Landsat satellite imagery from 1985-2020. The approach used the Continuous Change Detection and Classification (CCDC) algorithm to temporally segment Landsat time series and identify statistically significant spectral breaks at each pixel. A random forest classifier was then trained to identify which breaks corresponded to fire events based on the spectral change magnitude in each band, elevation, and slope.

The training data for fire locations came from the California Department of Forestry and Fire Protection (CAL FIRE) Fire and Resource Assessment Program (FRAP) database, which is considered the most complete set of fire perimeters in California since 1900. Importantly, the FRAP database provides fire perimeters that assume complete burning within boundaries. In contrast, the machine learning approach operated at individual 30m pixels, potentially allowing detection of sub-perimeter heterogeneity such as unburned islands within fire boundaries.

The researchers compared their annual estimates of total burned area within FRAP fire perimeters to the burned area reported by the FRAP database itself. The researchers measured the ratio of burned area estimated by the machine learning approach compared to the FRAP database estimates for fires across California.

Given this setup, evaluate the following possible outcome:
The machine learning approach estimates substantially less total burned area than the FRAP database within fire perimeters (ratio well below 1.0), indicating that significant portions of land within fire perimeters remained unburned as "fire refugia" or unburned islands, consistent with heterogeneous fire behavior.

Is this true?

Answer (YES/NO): YES